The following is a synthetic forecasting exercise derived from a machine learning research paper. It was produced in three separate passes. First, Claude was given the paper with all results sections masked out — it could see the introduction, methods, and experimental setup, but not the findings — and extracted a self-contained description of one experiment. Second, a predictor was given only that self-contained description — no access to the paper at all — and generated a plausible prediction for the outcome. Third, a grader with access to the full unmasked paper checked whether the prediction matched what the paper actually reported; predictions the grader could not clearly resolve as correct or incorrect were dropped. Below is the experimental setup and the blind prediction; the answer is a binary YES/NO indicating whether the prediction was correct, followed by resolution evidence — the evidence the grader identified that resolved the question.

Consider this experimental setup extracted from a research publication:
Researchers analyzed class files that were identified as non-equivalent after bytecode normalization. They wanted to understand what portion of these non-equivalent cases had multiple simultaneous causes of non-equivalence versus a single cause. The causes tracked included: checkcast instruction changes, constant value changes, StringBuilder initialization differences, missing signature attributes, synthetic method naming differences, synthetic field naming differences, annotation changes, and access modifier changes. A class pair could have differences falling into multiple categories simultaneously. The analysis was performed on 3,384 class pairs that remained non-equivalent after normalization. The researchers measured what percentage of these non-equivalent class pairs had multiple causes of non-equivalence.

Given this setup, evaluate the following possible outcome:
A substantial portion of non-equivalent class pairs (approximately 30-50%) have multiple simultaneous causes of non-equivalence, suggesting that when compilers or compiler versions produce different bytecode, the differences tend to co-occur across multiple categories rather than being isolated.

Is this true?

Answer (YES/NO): NO